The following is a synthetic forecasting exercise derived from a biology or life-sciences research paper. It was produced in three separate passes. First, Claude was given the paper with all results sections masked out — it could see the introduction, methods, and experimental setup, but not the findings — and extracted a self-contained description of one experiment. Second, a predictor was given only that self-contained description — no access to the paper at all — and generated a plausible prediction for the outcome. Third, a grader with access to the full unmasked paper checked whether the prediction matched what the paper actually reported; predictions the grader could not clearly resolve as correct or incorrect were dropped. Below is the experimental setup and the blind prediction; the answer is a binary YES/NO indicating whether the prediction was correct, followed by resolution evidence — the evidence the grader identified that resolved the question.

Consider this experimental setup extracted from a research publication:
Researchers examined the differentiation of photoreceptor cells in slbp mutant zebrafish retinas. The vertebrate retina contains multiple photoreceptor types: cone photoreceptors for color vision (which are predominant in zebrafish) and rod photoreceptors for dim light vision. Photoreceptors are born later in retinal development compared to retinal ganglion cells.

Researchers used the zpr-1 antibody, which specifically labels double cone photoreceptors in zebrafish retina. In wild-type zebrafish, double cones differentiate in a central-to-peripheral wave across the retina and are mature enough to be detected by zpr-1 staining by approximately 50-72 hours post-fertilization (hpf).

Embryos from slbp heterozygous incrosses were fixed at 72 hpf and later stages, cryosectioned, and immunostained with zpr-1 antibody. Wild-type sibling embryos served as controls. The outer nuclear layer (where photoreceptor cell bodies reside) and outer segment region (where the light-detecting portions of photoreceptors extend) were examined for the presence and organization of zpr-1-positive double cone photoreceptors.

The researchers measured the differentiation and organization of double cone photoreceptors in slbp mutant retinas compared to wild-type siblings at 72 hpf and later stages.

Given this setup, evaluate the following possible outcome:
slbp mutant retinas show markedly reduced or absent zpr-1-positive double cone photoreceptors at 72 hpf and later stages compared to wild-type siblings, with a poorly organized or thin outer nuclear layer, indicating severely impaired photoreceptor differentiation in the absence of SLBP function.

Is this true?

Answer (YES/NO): YES